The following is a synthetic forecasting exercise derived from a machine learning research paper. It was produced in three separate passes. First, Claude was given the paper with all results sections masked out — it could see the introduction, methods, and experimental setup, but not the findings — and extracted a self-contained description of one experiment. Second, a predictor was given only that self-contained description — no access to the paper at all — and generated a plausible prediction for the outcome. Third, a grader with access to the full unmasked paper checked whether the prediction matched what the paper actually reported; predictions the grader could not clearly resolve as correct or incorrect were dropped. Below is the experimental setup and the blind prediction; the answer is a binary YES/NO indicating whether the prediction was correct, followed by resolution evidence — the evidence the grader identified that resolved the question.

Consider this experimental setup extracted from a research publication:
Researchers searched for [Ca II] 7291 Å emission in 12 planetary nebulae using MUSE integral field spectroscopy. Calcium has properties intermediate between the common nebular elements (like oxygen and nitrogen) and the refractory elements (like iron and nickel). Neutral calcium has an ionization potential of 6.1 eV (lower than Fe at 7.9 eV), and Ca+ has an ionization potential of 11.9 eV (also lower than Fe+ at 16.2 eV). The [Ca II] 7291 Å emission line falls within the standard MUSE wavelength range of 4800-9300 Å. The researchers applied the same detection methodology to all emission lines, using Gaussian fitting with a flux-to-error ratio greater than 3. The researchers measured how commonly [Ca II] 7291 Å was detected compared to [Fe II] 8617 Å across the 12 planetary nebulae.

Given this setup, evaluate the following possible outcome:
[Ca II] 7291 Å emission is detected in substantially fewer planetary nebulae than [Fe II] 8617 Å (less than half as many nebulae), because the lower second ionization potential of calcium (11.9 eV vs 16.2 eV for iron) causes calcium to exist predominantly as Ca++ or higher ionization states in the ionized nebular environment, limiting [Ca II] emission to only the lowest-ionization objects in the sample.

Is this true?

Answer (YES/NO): YES